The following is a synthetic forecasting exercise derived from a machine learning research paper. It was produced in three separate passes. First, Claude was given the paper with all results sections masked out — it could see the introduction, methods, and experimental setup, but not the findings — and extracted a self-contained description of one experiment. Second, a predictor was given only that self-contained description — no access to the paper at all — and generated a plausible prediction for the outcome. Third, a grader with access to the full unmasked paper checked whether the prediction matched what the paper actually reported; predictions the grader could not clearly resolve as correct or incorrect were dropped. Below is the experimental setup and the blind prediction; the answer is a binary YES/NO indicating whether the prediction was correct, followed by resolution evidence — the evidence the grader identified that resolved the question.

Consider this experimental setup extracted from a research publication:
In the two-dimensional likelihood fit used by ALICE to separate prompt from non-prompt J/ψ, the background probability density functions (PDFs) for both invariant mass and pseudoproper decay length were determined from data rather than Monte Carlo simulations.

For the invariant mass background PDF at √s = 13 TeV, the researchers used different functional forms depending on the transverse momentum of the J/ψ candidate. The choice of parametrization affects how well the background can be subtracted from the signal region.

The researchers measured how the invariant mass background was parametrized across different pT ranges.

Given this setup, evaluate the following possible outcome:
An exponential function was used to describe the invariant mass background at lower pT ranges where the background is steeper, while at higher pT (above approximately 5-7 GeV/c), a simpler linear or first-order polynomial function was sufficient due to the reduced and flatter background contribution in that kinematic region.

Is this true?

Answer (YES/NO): NO